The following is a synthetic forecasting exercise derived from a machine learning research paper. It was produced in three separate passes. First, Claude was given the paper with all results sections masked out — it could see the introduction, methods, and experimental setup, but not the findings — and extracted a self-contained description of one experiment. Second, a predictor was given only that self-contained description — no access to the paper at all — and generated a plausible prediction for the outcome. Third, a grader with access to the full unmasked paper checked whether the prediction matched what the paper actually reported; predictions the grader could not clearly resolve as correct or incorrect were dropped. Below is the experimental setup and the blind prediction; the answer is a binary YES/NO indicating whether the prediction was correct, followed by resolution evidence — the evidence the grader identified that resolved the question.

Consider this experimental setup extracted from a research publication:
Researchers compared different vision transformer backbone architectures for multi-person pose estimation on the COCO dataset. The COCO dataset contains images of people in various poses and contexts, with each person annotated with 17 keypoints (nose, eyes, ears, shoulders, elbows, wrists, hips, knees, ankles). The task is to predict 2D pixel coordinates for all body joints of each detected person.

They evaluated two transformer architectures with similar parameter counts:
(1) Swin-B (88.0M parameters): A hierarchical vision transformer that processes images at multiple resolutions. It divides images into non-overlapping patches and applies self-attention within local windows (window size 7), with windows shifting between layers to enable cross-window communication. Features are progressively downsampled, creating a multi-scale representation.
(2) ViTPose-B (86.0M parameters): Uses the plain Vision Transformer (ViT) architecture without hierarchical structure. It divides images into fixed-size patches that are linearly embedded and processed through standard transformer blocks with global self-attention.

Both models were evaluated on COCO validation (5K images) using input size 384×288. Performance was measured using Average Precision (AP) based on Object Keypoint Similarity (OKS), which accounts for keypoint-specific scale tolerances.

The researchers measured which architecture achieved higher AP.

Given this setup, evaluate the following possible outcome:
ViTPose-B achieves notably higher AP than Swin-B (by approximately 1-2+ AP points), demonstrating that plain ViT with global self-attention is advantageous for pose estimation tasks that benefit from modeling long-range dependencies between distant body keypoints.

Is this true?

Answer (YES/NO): YES